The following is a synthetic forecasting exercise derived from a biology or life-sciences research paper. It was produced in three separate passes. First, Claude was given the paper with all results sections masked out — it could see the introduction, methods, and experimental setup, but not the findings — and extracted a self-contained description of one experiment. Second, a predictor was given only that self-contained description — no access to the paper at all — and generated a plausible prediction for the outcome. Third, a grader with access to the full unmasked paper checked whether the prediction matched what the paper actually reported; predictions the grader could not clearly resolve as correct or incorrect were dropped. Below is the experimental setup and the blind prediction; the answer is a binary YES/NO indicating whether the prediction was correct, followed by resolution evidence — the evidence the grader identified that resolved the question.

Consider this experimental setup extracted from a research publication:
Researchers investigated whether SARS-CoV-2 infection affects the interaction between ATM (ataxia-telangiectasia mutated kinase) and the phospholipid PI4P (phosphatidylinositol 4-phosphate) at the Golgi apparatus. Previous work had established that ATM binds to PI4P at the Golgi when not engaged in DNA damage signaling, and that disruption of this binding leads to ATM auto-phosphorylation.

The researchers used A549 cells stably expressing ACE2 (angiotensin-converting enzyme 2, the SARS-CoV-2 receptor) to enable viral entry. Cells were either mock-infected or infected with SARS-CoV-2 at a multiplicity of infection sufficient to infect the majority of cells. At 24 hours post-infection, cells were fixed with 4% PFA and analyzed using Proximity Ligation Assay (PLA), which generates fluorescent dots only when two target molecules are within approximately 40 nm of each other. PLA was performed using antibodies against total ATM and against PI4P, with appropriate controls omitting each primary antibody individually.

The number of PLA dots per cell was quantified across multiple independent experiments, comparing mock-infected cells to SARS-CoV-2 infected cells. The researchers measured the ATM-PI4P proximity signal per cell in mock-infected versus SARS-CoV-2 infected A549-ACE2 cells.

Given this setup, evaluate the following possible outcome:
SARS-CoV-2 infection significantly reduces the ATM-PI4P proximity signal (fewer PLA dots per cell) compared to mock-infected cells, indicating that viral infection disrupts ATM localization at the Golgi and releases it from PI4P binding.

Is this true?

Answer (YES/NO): NO